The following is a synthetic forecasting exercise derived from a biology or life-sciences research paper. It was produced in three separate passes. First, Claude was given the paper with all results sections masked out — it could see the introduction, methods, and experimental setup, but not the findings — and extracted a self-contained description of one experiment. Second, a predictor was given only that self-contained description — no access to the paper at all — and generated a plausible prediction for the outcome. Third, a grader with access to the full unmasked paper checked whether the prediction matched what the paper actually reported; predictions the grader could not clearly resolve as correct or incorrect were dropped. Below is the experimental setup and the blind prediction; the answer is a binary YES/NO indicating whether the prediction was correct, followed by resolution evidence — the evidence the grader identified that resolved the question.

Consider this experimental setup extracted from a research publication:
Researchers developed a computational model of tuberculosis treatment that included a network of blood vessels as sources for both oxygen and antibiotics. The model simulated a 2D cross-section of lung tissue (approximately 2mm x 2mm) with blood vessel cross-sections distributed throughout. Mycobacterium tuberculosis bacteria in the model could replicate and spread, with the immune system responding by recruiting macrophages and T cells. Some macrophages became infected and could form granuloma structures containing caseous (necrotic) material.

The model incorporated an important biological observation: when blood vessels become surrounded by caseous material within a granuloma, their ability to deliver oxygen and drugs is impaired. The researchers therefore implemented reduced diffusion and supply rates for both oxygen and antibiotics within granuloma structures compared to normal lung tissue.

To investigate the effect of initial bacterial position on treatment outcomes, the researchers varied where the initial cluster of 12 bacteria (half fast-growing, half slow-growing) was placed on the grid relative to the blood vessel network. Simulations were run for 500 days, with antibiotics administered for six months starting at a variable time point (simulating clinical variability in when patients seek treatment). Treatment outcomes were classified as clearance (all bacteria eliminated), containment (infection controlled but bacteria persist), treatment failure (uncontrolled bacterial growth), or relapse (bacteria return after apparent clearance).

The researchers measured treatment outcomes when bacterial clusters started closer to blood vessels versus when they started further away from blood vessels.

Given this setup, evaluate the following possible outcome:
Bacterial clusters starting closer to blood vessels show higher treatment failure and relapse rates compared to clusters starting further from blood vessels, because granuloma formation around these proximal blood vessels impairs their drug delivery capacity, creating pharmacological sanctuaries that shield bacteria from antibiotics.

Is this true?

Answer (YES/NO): NO